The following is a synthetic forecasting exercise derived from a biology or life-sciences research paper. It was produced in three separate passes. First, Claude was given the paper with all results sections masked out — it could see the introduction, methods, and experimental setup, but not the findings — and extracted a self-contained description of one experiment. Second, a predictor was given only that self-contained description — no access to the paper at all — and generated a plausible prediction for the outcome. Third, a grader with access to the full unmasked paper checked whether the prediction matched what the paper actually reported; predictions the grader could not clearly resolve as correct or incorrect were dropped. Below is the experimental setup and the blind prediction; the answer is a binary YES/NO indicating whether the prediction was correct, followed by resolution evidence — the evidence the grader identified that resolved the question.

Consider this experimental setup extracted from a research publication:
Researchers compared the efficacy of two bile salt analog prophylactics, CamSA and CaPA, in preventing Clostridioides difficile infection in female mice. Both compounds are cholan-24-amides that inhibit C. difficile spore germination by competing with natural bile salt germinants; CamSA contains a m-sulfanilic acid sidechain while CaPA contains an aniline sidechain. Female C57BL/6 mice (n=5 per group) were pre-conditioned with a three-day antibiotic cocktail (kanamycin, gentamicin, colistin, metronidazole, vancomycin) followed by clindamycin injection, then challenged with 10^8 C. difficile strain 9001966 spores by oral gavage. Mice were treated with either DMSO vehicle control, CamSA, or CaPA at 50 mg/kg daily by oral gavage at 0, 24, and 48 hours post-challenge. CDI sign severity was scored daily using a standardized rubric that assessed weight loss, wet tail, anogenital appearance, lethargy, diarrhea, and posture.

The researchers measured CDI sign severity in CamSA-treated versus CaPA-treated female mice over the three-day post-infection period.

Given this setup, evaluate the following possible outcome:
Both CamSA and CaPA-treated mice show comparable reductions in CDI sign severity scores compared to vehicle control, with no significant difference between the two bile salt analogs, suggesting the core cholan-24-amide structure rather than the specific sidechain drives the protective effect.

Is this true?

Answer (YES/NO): NO